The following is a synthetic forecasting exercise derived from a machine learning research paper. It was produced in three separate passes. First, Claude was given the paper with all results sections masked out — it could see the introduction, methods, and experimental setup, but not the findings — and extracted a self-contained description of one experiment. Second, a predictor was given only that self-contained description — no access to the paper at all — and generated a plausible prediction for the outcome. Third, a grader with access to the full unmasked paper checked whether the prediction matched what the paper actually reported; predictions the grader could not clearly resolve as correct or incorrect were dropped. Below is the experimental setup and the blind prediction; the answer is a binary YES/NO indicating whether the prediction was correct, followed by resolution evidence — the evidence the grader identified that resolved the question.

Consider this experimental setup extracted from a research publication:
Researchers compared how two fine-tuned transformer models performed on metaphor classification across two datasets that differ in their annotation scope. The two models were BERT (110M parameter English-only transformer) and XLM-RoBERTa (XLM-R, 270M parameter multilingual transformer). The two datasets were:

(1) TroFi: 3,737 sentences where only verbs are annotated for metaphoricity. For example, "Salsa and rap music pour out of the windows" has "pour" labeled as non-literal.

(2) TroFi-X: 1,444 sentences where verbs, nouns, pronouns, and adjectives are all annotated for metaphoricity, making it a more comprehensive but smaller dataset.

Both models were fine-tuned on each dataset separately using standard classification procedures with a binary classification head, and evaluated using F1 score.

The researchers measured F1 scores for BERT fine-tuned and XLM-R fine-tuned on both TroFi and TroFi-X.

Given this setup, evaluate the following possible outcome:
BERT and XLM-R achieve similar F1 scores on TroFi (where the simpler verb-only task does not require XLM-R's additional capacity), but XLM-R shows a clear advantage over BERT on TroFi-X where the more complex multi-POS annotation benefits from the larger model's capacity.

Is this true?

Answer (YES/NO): NO